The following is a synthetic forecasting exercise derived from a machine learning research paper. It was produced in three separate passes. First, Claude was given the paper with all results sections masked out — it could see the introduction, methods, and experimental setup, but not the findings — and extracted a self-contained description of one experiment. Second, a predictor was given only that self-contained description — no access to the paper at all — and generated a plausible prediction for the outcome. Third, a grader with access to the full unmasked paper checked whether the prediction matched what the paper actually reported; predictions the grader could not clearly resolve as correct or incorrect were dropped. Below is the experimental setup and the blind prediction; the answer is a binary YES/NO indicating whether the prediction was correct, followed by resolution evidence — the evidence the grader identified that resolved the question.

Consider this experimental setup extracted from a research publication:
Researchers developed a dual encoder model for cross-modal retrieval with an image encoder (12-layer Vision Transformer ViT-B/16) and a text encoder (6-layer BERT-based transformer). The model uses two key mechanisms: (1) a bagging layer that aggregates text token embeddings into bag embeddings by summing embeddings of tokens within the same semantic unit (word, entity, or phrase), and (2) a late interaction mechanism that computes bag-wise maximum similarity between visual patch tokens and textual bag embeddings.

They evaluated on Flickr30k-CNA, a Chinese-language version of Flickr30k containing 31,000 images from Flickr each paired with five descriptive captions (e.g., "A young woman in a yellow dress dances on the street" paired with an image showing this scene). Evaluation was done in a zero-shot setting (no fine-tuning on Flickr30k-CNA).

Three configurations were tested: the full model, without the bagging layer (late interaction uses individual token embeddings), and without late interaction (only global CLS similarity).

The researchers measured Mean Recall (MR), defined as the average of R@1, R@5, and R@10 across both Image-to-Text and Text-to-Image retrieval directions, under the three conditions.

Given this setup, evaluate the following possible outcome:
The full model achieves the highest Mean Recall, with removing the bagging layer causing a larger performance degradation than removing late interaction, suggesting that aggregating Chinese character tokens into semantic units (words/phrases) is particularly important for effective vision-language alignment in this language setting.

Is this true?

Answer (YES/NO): NO